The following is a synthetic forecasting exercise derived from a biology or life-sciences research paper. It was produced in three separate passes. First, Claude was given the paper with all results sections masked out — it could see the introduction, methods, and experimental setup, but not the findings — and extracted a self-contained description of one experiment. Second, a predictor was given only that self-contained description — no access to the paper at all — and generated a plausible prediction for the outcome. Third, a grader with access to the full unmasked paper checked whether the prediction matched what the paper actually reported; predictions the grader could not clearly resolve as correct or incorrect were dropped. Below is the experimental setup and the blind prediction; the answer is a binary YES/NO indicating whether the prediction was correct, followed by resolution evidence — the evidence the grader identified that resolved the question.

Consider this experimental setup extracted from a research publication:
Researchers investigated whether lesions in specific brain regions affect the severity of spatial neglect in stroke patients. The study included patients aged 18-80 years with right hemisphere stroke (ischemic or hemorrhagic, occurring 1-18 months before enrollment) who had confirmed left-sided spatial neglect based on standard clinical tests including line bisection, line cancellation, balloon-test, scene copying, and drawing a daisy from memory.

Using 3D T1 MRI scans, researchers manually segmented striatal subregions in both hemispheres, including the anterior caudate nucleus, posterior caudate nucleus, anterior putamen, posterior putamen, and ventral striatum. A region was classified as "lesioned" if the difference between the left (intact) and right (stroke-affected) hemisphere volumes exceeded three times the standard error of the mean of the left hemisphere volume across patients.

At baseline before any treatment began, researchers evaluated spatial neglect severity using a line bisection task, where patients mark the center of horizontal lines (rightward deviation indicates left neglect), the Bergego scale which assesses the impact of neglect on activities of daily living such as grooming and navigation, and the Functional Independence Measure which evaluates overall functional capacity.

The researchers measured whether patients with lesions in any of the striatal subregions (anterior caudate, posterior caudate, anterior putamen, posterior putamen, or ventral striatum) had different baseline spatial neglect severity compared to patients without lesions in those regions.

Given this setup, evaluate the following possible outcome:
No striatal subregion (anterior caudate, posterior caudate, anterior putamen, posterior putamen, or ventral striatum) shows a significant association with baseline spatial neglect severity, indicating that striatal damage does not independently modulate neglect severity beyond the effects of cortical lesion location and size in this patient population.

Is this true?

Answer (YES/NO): NO